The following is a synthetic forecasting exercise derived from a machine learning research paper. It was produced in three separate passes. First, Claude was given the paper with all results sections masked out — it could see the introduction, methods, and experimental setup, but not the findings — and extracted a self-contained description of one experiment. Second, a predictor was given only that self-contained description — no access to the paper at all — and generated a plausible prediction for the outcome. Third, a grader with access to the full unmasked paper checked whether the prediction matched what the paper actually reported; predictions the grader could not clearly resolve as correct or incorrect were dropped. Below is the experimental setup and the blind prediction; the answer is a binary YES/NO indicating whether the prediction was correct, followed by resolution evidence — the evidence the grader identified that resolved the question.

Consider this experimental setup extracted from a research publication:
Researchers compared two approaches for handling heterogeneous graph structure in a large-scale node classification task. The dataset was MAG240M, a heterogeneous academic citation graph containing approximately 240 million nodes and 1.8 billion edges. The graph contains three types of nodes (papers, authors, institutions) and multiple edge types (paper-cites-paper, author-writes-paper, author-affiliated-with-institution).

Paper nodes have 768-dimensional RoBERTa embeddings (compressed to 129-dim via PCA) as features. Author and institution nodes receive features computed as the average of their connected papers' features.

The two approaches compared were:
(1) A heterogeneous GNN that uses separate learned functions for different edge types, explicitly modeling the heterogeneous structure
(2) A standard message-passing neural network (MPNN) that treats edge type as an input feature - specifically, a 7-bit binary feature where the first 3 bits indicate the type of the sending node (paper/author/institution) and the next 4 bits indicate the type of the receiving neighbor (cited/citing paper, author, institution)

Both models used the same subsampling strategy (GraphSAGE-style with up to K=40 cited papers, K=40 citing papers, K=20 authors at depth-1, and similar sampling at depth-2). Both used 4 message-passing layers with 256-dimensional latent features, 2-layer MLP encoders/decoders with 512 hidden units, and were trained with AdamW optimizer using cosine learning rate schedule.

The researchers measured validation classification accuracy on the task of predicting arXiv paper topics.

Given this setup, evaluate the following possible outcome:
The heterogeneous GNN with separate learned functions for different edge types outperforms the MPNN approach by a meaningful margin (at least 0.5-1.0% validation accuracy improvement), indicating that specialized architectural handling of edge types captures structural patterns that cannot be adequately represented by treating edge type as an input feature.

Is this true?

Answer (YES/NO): NO